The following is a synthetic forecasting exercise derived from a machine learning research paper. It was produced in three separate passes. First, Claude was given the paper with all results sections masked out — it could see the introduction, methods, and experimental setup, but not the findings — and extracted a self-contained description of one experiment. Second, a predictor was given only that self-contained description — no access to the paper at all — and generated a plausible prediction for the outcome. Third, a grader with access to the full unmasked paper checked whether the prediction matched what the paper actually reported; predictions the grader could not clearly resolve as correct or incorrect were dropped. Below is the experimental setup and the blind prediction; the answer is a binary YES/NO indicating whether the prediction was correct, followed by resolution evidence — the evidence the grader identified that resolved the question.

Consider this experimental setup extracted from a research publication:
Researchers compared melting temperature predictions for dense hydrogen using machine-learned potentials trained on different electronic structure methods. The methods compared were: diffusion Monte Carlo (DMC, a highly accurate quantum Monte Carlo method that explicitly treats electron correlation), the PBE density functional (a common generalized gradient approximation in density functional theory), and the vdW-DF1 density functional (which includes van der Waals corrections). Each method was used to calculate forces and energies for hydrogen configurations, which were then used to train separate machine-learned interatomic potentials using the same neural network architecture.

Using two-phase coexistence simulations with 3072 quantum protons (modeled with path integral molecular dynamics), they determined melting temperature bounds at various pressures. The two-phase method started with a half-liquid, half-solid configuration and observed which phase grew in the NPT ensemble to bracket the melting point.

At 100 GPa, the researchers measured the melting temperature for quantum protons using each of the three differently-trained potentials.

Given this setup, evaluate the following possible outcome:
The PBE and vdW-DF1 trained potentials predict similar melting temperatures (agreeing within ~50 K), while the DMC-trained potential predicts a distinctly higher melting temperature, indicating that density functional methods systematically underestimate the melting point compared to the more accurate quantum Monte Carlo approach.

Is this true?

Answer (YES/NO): NO